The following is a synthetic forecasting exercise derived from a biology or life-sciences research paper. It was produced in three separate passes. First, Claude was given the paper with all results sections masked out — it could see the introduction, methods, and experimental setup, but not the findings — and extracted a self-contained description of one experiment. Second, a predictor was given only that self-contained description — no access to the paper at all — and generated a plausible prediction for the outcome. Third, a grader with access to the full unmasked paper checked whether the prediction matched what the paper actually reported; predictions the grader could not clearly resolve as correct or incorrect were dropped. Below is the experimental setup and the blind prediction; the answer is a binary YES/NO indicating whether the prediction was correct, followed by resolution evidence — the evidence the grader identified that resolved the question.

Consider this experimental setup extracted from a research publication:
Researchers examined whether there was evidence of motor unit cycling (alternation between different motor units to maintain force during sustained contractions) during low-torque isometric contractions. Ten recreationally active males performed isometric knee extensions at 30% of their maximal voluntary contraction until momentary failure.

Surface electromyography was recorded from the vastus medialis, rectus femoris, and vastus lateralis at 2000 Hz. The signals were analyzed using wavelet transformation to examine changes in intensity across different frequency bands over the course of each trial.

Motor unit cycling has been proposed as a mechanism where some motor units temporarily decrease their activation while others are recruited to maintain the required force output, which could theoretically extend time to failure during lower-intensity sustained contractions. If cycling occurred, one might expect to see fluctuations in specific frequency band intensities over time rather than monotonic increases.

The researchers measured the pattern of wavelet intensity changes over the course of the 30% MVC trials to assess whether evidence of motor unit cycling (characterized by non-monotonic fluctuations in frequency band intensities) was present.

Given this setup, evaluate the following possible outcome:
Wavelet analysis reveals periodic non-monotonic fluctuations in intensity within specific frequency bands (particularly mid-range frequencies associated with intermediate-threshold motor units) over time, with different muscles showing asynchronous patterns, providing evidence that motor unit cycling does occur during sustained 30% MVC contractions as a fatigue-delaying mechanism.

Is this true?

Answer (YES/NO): NO